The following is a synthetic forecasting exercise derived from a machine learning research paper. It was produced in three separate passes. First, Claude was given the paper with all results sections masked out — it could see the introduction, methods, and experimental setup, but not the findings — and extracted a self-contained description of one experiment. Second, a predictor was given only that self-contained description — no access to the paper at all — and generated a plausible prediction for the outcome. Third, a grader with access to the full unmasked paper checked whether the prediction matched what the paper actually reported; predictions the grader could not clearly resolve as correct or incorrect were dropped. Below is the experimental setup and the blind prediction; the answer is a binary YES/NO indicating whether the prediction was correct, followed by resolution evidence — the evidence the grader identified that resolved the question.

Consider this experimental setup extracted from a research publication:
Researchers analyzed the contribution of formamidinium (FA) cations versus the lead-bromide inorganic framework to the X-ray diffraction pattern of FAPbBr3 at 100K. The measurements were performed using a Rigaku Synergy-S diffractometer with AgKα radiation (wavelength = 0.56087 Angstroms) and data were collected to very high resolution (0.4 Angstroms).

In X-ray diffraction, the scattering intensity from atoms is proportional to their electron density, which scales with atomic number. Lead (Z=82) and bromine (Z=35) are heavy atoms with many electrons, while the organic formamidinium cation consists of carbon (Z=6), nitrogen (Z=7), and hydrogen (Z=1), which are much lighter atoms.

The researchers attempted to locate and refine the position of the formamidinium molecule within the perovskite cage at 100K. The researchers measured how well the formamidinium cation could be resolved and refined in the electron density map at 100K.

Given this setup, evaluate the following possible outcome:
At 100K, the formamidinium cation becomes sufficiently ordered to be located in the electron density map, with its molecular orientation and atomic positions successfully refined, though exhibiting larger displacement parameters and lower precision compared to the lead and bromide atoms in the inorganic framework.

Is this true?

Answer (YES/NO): NO